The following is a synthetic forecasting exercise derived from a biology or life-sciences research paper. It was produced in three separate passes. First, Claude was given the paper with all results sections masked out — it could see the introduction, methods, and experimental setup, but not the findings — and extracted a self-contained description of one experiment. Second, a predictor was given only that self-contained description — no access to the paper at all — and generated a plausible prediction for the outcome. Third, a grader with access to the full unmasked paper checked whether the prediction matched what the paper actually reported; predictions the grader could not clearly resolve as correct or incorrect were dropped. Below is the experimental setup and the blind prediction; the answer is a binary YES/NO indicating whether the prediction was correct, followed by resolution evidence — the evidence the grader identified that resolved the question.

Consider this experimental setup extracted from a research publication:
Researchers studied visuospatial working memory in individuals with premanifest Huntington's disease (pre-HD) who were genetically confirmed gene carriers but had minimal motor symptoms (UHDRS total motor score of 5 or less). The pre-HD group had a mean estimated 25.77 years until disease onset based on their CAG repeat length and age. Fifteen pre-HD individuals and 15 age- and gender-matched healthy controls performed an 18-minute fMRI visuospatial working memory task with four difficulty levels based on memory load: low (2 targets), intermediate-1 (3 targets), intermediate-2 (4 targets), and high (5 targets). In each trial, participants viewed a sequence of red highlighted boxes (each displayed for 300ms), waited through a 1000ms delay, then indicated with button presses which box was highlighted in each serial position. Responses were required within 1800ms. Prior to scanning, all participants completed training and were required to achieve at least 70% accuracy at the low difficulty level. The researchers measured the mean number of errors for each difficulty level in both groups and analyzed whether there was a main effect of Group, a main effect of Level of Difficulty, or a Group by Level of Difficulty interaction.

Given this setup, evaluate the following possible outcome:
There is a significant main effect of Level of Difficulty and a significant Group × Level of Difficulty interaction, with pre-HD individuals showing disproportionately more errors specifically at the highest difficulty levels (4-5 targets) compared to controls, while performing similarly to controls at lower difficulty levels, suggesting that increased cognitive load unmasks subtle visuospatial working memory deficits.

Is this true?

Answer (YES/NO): YES